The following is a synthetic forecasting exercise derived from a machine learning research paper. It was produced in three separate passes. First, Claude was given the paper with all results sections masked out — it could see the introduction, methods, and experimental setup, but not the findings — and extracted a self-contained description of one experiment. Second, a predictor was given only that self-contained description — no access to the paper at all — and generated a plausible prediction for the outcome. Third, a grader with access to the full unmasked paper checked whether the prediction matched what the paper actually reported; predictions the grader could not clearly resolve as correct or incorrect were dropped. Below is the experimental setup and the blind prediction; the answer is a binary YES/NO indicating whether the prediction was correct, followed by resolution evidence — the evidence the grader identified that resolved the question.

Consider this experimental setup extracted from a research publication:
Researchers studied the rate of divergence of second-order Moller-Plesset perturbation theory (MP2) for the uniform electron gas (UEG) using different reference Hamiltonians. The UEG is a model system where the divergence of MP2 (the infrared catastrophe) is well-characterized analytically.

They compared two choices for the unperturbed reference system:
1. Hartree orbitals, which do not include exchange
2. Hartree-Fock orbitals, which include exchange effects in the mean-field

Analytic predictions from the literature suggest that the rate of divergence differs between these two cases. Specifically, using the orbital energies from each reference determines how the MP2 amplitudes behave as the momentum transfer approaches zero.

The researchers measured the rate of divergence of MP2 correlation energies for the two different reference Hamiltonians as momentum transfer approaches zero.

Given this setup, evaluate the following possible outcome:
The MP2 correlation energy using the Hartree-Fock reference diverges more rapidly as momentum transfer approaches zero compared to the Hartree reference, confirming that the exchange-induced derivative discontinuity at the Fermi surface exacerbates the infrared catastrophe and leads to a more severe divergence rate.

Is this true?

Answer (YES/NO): NO